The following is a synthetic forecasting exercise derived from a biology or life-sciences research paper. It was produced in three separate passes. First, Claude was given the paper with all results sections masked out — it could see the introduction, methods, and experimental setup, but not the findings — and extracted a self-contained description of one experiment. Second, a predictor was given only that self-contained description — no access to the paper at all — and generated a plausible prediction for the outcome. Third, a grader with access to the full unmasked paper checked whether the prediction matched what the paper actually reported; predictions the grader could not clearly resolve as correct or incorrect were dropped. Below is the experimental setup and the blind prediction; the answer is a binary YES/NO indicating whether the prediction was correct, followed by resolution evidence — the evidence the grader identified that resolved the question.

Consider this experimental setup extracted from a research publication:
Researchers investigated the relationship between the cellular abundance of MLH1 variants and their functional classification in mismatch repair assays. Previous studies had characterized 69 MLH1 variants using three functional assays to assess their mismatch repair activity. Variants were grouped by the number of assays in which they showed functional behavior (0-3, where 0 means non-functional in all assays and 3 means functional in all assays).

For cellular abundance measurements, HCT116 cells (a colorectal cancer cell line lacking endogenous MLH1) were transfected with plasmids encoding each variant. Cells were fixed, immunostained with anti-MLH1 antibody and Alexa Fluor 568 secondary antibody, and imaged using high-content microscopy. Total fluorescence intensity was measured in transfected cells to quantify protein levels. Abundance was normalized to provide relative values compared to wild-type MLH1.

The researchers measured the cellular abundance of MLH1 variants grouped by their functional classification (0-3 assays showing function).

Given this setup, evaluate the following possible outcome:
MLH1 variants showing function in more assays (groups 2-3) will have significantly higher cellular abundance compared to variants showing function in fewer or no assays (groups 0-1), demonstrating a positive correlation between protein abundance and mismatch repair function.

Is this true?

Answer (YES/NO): YES